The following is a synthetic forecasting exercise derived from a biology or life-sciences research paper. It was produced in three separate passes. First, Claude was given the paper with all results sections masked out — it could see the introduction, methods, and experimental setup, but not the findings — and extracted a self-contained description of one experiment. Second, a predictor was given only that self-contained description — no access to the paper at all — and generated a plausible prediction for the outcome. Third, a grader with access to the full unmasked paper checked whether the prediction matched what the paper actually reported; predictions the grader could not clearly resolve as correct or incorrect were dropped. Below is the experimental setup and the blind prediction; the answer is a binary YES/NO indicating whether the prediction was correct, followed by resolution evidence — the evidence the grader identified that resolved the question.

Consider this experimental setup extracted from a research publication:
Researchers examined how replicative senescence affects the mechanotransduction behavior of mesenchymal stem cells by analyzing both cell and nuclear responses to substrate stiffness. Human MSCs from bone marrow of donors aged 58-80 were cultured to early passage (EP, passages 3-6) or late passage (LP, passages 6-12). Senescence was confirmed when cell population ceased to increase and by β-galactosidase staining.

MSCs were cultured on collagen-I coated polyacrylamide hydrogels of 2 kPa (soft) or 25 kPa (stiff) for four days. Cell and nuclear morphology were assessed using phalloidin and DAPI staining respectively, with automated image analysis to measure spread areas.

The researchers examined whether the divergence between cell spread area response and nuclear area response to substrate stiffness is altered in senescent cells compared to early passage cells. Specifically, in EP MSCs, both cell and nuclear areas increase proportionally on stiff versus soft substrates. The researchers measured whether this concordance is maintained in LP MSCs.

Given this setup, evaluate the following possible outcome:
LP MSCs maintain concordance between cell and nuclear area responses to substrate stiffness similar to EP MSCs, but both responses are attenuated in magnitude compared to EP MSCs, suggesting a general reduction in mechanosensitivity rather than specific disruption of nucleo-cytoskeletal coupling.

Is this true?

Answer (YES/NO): NO